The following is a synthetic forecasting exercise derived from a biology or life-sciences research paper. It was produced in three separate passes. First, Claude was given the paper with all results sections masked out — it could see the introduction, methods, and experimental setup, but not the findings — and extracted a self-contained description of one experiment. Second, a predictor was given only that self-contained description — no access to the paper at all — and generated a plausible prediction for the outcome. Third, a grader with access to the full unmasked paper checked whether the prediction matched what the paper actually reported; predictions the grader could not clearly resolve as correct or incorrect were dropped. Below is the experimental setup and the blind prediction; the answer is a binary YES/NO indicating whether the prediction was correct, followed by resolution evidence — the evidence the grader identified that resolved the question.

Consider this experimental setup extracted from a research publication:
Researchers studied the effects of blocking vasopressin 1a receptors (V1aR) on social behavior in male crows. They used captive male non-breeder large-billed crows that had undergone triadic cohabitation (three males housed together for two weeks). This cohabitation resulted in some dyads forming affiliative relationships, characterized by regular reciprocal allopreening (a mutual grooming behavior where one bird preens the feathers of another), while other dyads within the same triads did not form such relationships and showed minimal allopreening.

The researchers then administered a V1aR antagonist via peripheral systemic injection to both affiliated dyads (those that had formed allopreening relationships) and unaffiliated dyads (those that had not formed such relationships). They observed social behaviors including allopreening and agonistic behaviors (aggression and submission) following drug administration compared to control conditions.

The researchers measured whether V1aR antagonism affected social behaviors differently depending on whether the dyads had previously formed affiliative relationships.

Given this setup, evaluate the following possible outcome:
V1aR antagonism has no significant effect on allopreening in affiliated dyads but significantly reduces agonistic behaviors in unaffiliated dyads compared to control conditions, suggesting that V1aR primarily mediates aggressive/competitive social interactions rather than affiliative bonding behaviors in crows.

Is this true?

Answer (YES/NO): NO